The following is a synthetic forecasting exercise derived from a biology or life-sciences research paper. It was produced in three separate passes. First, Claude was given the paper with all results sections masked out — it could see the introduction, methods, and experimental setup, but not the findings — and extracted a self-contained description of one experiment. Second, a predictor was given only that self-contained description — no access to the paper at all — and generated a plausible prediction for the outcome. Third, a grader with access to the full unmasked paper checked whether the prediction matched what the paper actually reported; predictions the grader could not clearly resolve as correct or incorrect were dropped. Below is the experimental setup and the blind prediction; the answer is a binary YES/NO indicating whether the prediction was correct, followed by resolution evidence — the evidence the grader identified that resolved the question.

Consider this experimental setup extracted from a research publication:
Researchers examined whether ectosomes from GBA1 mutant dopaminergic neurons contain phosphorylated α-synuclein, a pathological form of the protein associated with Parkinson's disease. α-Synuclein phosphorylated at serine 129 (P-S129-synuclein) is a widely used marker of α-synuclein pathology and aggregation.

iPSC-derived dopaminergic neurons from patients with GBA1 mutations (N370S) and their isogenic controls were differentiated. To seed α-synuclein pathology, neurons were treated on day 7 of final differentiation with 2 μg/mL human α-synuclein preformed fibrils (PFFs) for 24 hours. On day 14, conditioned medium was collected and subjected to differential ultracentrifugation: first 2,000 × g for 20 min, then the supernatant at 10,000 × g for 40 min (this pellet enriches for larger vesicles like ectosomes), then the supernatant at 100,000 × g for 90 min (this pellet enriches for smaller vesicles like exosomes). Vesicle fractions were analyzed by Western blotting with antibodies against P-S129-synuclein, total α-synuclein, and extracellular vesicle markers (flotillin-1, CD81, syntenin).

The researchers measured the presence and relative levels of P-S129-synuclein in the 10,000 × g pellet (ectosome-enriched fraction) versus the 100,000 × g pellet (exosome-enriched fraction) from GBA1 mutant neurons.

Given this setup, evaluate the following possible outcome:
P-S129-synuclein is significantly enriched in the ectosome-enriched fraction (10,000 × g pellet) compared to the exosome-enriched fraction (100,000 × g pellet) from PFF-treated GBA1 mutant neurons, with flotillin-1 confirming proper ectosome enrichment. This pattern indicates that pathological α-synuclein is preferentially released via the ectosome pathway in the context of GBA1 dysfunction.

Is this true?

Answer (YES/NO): NO